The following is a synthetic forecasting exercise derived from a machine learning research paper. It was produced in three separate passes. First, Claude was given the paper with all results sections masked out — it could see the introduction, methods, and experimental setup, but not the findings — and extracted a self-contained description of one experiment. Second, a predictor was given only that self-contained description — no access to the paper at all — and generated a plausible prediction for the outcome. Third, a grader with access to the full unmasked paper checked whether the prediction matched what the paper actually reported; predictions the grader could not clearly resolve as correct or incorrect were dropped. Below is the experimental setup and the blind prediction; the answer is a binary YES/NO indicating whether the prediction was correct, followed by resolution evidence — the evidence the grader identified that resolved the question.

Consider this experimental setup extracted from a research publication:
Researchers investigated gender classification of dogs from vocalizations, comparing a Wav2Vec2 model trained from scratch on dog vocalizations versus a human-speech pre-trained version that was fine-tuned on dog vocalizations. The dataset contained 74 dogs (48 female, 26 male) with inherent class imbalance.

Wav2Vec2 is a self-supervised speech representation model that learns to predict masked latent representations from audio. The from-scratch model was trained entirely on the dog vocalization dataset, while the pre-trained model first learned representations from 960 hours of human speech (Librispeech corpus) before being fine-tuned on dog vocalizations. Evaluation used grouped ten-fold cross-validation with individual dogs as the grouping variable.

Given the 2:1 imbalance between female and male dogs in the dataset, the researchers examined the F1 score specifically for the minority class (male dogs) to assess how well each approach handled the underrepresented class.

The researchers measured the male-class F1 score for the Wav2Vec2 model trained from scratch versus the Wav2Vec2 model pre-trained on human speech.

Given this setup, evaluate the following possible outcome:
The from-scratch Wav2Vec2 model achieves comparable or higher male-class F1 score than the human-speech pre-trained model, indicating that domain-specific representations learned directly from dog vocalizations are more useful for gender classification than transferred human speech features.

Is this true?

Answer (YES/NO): YES